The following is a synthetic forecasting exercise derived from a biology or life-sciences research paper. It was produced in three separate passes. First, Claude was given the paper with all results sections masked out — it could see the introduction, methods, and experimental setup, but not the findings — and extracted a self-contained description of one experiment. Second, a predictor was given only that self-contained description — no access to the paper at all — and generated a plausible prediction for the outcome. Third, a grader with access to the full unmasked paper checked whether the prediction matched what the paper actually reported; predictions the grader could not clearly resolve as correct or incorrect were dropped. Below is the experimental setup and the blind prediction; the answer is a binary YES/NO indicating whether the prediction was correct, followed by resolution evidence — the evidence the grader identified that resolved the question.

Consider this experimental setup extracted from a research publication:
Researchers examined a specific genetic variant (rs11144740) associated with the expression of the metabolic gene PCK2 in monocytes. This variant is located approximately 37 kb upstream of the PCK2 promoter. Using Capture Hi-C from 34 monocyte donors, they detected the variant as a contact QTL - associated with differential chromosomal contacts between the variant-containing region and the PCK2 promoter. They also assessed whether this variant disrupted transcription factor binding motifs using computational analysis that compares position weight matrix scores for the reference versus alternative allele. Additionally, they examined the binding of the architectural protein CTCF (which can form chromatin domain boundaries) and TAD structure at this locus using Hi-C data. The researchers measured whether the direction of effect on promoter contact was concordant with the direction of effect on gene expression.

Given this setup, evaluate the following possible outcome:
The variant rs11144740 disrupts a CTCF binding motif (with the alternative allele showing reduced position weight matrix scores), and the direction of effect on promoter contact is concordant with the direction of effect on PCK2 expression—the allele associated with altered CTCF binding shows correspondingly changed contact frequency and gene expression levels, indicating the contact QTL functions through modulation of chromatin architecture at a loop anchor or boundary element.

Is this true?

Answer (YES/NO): NO